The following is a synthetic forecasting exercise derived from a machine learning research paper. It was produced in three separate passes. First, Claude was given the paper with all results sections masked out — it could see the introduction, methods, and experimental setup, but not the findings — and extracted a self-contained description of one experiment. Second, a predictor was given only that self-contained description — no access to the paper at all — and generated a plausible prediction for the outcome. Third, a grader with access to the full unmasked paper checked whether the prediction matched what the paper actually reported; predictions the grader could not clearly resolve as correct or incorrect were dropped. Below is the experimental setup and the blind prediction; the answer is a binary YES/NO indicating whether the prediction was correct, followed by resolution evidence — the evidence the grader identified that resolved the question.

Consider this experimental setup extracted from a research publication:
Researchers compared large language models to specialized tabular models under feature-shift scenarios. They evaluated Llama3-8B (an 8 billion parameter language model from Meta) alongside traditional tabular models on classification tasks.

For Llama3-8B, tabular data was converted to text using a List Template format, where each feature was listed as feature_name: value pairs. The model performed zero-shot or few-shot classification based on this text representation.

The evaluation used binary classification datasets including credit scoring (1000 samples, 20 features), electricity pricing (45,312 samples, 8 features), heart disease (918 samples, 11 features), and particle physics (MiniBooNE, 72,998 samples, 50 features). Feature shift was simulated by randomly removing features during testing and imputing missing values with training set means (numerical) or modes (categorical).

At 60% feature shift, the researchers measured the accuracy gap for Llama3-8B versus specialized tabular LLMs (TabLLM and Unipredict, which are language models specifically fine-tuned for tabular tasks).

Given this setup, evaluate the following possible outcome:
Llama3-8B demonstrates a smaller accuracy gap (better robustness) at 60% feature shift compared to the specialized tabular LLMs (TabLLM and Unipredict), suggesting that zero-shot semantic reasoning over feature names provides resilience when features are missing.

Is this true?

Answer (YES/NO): NO